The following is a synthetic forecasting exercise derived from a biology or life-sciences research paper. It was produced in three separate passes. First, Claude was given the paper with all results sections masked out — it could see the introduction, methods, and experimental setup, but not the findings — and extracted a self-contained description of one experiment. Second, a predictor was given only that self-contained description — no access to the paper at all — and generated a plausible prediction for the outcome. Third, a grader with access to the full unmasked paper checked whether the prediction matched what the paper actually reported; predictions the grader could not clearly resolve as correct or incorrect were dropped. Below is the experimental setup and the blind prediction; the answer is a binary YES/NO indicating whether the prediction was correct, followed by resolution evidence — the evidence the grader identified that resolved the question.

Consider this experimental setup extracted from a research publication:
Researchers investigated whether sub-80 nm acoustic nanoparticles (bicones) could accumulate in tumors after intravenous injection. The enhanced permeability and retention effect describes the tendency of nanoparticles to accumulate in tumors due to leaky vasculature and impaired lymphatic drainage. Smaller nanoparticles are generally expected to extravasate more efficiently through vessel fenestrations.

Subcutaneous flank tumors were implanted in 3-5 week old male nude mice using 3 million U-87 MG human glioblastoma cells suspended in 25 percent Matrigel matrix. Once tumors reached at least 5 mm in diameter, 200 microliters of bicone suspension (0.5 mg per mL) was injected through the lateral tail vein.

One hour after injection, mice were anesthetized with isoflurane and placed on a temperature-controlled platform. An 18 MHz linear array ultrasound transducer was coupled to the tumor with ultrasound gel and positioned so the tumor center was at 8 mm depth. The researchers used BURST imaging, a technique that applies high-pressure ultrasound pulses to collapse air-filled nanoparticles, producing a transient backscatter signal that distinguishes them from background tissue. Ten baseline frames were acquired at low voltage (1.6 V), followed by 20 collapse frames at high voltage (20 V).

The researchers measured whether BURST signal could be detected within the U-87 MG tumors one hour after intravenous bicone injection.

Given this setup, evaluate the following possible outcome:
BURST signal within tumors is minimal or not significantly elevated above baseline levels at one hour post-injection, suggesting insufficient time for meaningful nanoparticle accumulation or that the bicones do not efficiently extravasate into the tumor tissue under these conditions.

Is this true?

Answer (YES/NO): NO